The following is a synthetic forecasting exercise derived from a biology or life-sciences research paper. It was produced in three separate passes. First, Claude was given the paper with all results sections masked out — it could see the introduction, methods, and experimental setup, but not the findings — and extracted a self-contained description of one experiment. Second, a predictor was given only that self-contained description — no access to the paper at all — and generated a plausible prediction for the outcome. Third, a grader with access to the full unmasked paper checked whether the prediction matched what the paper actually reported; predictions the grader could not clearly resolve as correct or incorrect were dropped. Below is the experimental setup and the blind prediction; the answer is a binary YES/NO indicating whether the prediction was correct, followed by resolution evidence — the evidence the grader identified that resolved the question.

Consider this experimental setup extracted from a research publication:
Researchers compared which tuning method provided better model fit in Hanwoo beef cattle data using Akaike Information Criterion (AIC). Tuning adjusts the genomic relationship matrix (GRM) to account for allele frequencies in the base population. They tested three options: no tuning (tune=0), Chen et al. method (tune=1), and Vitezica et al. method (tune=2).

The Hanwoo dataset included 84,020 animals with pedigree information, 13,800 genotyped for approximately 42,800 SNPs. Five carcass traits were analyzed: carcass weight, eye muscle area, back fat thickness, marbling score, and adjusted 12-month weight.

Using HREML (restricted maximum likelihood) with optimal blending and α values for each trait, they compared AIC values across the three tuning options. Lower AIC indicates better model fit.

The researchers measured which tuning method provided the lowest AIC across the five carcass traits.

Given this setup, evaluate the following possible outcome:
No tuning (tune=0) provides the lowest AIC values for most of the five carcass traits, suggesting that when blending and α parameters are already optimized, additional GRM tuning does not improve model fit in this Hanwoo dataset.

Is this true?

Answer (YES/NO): NO